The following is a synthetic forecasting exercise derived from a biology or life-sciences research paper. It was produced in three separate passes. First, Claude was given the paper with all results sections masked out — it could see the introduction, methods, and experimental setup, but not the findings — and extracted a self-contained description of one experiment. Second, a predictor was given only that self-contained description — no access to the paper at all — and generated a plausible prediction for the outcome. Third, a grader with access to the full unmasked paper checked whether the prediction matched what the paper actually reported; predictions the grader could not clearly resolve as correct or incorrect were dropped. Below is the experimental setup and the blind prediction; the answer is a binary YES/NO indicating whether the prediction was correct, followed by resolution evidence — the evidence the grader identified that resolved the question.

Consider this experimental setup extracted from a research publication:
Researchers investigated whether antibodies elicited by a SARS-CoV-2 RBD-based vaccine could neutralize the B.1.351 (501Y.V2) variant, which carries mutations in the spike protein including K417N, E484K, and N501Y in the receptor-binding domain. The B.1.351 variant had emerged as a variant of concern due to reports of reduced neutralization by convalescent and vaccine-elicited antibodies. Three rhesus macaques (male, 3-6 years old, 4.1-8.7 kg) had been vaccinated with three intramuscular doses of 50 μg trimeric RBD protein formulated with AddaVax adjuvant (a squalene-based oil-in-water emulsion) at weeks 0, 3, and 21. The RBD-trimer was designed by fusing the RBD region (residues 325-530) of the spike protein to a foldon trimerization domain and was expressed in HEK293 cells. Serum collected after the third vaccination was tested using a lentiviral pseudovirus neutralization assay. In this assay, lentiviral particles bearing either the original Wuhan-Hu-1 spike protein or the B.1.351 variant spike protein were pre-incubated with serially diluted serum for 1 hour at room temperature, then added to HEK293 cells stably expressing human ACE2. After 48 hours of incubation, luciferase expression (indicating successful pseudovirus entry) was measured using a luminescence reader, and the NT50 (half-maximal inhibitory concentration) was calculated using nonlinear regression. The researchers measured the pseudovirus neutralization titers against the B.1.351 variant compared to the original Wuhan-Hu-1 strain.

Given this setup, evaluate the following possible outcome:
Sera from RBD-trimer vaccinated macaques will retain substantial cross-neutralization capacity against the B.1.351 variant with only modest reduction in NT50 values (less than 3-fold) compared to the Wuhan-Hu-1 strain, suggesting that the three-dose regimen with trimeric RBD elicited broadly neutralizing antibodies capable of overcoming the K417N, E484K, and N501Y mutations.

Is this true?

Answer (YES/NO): YES